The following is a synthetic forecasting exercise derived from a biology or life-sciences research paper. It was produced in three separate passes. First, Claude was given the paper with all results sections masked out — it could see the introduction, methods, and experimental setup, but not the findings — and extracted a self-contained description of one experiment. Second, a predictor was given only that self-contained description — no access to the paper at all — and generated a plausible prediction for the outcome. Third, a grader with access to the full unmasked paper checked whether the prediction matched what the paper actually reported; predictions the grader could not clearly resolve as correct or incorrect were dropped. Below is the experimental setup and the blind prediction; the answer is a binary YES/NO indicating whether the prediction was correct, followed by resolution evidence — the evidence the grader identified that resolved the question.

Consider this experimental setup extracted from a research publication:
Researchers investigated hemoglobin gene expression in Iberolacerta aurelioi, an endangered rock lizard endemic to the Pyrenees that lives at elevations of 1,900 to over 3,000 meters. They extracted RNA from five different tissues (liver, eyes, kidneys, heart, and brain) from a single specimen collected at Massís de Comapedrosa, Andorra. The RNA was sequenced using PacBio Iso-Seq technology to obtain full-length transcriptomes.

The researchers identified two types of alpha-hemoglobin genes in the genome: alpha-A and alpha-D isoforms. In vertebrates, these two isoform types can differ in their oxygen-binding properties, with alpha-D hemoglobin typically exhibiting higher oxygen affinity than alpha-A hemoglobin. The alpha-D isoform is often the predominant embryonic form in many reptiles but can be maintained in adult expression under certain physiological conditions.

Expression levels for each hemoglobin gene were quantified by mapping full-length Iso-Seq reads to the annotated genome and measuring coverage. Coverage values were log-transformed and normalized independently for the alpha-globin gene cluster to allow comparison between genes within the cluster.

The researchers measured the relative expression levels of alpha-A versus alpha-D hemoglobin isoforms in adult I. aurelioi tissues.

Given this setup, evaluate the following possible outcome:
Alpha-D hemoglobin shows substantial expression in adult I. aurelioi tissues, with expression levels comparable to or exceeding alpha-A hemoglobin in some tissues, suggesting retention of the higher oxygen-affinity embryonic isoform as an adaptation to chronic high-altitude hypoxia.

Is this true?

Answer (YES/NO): NO